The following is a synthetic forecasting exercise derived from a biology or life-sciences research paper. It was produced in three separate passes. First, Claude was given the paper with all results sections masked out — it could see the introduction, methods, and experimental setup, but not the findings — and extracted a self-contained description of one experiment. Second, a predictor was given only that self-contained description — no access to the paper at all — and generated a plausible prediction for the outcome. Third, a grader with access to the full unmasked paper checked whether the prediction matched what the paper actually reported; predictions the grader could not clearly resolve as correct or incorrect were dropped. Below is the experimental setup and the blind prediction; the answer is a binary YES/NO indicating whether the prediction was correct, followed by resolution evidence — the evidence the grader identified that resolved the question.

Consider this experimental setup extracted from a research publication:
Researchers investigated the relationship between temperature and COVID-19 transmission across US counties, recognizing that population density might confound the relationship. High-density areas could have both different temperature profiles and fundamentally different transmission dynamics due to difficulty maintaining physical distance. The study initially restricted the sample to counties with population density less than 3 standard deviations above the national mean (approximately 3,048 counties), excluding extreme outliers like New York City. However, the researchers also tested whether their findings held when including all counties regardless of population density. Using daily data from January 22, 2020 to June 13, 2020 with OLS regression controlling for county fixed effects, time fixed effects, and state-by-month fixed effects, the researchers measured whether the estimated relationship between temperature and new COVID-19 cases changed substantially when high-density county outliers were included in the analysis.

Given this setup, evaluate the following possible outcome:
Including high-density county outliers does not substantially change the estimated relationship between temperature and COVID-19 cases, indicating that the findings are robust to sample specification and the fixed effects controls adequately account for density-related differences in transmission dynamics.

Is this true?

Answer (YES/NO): YES